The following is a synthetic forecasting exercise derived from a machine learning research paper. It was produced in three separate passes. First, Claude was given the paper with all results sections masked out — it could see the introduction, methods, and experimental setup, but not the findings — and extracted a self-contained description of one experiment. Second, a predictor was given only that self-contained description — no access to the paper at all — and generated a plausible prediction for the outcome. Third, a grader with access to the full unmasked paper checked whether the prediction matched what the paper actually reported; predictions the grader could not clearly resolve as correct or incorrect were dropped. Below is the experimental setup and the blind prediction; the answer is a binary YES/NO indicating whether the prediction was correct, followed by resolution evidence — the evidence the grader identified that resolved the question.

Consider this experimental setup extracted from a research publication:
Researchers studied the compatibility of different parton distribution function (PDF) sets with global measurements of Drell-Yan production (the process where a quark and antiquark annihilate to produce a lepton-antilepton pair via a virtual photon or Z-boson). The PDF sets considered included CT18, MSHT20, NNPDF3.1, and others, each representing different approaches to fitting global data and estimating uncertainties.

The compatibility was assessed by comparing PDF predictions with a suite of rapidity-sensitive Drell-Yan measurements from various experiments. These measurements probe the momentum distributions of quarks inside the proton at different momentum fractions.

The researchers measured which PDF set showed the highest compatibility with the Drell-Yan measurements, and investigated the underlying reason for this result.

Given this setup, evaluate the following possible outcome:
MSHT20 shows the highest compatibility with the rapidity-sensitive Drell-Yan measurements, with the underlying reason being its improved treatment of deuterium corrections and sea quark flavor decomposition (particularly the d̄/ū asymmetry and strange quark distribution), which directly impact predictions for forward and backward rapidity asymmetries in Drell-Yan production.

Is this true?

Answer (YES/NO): NO